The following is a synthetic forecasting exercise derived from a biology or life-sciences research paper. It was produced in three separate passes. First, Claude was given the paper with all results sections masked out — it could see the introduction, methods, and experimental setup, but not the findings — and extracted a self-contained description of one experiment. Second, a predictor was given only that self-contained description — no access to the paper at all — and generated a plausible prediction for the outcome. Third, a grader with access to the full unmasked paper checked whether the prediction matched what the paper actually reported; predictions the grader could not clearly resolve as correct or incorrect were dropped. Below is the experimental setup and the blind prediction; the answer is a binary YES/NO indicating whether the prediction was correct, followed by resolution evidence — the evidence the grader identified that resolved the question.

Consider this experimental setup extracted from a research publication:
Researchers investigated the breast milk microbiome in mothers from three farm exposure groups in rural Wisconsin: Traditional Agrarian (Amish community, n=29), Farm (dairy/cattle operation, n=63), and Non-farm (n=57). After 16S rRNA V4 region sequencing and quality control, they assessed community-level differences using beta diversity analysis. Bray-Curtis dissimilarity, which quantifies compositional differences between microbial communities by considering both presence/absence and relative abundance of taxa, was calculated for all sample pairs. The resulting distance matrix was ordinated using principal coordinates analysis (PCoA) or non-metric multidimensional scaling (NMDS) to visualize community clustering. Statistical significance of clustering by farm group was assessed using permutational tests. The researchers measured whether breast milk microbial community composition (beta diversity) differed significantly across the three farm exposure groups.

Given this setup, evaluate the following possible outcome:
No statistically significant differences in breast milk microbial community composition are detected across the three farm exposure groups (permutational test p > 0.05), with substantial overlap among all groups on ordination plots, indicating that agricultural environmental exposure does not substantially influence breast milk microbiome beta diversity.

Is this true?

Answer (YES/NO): NO